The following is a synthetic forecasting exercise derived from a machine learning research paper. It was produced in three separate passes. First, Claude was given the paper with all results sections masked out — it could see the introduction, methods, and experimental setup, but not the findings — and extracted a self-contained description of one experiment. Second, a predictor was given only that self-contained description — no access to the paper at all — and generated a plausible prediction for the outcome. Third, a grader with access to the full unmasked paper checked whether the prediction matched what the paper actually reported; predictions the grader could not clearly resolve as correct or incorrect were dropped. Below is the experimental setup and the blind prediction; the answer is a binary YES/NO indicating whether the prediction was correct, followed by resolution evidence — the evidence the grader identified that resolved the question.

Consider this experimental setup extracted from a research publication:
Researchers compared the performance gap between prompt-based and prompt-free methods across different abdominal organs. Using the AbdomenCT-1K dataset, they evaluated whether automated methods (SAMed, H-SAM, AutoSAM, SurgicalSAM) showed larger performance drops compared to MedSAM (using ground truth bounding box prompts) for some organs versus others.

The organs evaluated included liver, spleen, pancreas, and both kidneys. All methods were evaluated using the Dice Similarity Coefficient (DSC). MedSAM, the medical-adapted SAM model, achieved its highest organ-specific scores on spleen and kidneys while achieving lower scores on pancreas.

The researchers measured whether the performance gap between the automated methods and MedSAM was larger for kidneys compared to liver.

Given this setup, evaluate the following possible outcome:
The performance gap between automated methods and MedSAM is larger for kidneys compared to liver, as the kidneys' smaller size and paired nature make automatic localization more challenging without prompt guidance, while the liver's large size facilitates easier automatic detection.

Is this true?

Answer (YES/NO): YES